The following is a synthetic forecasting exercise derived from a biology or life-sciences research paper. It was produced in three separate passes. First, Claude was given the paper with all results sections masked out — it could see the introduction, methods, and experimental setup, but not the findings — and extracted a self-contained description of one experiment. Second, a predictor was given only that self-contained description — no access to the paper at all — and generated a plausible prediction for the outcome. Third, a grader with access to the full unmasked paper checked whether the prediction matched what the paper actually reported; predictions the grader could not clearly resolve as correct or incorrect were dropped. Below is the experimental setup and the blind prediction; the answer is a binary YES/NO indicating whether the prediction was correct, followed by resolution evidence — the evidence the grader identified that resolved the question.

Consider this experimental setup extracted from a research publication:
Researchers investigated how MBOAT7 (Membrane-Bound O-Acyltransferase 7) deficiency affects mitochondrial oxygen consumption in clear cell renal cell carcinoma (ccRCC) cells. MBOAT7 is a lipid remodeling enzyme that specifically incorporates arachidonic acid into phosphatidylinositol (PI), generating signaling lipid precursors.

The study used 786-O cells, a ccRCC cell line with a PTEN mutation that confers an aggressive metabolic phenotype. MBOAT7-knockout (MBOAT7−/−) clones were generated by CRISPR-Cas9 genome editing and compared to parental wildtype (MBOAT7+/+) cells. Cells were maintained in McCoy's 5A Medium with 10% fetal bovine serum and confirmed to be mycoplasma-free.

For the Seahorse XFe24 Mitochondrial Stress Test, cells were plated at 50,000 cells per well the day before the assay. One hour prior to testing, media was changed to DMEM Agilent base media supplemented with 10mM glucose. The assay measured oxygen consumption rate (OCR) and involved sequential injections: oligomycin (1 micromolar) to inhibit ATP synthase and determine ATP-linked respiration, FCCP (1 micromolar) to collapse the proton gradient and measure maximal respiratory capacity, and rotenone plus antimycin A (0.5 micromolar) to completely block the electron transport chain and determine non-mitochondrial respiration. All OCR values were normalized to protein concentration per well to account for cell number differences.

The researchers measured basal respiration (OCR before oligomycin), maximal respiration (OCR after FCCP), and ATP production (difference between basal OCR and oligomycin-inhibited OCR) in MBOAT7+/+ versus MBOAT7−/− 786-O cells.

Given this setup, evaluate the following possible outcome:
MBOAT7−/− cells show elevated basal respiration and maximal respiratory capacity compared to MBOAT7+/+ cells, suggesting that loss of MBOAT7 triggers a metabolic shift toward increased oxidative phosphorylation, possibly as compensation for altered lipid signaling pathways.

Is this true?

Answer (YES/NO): NO